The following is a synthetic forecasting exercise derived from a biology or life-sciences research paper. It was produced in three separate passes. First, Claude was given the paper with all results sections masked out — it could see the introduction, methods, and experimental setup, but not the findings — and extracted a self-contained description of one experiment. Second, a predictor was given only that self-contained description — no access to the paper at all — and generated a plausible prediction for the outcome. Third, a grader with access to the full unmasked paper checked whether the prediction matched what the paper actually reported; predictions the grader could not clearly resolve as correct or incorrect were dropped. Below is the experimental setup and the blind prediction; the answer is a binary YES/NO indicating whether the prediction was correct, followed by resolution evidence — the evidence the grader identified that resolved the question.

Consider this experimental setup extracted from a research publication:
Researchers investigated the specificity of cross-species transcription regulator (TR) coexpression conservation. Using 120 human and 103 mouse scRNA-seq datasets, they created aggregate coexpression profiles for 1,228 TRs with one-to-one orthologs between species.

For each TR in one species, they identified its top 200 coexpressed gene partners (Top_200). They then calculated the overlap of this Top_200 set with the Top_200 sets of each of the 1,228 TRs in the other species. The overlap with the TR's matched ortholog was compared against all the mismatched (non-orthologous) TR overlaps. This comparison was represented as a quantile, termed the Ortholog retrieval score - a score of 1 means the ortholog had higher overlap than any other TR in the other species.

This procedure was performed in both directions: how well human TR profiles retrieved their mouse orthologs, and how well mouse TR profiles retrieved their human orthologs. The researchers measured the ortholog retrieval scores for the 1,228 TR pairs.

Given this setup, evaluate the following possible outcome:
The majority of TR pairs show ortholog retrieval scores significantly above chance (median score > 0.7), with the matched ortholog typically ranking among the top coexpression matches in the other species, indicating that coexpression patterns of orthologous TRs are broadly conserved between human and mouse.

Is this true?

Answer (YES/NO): YES